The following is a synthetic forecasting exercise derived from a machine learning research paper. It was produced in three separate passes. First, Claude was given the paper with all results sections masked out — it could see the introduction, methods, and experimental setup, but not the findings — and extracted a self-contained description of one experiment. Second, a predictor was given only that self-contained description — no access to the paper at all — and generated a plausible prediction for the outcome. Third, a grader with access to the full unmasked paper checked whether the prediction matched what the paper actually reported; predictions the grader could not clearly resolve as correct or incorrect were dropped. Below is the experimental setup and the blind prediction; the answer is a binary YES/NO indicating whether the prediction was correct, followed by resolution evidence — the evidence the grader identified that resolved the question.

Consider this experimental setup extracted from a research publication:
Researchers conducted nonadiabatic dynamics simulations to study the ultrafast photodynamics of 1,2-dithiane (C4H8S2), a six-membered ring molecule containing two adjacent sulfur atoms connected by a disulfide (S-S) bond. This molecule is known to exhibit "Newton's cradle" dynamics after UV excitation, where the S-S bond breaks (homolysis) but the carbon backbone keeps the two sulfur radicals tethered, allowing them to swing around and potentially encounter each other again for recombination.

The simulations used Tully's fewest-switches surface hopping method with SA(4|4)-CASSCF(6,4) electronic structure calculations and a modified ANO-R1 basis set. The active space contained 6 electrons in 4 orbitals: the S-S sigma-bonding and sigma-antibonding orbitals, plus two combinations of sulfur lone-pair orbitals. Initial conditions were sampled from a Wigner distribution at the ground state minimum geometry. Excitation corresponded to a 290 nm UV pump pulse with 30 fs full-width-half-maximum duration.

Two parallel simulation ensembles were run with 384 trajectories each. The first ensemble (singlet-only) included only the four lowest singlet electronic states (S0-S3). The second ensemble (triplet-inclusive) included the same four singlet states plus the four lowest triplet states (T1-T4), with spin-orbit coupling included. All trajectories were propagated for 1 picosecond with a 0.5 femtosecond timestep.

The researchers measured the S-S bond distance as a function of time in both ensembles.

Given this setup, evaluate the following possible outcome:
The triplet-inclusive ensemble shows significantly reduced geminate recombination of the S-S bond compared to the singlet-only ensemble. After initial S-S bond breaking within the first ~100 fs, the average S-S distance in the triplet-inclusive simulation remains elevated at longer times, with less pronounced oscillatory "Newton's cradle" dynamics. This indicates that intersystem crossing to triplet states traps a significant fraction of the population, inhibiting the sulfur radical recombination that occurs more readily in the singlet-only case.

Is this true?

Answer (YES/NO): NO